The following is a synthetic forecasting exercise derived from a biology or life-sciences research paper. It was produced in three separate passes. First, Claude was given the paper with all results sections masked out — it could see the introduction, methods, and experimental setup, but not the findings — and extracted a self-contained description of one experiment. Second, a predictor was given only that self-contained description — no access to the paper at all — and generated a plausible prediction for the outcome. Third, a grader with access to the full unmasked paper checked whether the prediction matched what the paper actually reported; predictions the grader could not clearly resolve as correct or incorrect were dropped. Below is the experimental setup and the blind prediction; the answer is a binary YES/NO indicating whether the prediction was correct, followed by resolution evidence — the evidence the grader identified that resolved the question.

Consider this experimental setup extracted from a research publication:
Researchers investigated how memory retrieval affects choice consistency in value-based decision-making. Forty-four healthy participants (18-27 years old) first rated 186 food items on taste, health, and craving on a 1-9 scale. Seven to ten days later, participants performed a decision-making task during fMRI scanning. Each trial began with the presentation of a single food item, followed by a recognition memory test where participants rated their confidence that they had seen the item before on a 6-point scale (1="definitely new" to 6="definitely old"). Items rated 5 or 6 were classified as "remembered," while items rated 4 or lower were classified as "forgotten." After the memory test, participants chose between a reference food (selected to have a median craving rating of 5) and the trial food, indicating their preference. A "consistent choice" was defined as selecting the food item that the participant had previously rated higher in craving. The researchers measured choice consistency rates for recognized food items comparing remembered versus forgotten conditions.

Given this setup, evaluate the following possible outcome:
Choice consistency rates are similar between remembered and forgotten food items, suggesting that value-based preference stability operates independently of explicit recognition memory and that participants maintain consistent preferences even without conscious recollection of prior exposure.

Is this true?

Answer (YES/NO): NO